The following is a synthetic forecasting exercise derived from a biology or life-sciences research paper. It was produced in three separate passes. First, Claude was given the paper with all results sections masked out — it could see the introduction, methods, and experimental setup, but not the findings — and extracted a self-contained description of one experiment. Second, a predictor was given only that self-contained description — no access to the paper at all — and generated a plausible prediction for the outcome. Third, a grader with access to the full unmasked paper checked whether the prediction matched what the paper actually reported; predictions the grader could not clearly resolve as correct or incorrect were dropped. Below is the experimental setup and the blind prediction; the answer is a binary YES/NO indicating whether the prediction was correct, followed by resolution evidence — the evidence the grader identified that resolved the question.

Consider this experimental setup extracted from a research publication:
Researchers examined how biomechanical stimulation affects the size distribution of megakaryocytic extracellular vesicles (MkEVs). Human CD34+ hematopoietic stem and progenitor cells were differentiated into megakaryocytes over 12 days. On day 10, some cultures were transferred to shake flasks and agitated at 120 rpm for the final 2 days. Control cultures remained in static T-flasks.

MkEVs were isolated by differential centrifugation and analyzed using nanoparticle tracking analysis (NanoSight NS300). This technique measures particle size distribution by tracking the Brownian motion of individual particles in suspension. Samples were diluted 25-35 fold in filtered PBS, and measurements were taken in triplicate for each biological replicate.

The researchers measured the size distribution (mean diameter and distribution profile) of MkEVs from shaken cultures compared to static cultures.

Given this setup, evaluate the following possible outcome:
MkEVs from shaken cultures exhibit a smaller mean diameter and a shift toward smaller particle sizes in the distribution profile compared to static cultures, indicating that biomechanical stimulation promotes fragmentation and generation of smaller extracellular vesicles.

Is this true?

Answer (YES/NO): NO